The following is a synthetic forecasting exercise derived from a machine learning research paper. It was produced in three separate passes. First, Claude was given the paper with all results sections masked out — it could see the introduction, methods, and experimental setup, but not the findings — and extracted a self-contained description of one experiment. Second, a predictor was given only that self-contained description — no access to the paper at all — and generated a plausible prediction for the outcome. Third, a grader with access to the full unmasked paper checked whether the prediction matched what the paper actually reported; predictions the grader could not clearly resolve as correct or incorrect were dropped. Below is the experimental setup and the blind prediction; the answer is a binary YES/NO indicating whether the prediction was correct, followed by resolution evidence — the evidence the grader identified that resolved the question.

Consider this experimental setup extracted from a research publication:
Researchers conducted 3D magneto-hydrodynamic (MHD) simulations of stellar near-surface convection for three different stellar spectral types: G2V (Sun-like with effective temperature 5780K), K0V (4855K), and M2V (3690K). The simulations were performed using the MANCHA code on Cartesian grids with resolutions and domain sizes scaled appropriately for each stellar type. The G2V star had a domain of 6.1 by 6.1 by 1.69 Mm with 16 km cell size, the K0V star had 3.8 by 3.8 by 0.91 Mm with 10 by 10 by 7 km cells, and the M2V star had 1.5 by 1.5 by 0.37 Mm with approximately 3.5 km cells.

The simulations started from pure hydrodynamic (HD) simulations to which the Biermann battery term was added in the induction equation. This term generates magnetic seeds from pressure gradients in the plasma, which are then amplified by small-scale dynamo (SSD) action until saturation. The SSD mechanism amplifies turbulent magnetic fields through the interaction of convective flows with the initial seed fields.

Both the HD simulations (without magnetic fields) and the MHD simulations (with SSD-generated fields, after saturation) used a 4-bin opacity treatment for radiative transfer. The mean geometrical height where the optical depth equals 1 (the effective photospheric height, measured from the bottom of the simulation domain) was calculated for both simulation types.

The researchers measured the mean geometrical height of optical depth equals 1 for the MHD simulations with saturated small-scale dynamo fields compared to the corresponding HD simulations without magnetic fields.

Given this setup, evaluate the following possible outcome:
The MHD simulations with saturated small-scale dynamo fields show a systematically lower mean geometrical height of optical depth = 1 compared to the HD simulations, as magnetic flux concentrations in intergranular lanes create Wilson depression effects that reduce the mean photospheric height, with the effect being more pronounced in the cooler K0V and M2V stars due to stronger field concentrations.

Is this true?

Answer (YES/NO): NO